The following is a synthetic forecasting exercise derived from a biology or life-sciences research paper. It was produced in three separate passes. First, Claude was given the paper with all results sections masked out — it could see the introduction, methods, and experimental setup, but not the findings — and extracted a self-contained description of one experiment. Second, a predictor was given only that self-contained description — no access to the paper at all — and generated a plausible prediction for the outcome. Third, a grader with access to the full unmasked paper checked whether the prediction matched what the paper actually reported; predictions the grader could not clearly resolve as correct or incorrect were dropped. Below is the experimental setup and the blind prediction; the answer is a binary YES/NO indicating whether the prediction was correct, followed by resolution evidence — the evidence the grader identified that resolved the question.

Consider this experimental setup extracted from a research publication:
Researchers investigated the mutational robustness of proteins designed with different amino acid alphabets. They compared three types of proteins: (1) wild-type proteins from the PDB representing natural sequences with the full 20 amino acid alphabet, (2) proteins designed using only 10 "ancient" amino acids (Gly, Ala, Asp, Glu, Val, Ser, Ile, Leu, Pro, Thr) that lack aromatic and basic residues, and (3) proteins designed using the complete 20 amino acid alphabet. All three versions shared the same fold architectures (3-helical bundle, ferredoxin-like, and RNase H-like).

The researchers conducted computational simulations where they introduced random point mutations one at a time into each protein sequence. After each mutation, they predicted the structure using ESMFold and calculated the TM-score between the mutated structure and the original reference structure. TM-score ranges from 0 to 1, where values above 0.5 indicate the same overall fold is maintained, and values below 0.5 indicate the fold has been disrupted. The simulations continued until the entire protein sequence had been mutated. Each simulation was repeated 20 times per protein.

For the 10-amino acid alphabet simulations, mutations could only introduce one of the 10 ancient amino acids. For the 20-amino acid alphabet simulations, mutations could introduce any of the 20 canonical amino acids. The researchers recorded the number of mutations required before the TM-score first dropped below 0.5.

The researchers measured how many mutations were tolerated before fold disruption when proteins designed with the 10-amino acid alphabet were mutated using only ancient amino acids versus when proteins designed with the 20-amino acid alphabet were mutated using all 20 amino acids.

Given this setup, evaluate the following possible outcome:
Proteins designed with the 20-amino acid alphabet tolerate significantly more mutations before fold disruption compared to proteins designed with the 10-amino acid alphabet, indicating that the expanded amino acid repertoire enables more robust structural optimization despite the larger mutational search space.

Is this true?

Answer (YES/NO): NO